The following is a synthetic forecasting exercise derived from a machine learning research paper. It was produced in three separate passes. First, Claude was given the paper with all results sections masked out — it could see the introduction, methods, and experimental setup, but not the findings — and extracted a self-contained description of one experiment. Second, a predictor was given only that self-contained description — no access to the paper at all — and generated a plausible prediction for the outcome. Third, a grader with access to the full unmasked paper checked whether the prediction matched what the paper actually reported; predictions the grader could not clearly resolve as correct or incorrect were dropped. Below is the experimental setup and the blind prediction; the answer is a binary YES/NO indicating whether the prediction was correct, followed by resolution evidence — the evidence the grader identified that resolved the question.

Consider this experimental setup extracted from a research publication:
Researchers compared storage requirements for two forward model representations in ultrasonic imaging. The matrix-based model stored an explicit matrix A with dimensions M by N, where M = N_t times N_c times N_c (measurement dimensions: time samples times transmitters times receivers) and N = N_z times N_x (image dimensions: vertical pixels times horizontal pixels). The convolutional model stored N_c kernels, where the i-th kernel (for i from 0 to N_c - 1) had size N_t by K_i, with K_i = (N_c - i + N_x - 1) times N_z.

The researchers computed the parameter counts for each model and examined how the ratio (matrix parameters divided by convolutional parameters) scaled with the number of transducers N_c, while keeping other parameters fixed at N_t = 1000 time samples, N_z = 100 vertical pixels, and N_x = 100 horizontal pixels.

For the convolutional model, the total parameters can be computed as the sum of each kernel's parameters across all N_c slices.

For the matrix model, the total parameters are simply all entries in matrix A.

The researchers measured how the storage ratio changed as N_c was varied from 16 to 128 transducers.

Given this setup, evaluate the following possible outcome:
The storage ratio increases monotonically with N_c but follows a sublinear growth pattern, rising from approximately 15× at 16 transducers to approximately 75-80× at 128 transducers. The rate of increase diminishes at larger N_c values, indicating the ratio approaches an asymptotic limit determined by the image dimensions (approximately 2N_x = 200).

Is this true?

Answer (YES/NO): NO